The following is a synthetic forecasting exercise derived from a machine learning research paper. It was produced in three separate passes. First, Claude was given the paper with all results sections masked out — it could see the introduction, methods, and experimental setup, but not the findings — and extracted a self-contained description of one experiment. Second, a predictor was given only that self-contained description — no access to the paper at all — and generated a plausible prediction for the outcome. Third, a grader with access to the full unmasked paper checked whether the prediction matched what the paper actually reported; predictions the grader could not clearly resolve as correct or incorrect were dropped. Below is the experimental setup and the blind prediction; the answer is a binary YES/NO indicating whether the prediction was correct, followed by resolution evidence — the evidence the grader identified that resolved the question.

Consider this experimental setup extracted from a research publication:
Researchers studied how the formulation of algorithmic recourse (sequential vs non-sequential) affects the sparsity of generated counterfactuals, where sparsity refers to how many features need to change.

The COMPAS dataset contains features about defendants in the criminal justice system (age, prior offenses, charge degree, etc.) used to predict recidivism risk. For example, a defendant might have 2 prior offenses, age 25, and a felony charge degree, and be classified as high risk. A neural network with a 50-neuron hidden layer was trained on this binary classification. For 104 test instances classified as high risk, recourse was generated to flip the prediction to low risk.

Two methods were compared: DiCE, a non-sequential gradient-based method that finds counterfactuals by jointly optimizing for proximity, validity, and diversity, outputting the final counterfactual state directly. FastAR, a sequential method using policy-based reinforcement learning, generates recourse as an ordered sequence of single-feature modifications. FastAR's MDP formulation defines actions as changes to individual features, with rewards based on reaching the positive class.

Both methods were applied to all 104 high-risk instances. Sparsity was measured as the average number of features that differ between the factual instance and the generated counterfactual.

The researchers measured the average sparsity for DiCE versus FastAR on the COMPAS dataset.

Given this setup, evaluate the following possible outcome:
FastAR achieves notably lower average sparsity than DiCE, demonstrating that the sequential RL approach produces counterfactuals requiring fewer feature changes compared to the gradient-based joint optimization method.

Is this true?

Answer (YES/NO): YES